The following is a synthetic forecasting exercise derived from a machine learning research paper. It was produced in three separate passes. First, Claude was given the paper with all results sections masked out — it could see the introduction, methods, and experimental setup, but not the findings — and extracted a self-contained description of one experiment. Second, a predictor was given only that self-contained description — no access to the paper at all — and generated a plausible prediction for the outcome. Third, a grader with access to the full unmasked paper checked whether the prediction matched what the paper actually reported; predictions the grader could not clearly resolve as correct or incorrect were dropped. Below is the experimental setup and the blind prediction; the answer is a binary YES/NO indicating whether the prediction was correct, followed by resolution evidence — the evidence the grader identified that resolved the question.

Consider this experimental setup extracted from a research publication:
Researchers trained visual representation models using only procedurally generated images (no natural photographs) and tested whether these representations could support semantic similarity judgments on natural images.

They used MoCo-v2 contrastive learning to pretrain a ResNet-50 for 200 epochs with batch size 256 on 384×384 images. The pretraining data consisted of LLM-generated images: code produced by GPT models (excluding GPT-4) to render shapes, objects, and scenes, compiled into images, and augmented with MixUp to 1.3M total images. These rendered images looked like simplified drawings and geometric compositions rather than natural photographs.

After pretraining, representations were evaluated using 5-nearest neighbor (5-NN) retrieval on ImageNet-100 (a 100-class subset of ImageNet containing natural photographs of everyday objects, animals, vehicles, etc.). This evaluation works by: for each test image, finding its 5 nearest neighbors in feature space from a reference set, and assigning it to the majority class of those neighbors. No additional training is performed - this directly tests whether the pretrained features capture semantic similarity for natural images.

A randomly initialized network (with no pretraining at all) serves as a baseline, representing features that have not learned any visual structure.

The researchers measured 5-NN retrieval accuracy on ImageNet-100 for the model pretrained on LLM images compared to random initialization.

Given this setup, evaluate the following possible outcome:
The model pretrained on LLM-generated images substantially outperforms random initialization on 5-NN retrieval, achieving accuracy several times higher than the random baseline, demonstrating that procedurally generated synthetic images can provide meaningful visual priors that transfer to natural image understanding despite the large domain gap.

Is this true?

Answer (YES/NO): YES